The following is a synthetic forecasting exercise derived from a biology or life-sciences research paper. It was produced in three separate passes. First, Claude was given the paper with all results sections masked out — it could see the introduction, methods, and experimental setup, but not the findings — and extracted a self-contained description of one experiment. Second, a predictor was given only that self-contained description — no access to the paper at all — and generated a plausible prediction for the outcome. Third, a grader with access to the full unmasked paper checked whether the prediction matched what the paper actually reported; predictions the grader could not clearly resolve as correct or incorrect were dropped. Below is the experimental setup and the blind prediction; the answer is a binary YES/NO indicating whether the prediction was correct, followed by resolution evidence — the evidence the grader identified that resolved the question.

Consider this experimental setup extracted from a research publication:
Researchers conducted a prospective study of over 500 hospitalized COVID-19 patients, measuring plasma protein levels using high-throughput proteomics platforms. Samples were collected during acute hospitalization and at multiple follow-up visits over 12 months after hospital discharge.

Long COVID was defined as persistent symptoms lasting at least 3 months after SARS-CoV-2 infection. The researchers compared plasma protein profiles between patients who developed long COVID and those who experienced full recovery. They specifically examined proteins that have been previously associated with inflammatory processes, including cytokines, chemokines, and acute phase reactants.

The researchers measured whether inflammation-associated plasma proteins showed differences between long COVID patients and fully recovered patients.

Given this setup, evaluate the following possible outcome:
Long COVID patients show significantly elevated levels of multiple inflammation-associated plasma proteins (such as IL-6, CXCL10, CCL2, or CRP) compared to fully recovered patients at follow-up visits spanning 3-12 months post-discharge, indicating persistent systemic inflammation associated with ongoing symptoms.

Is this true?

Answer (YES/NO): YES